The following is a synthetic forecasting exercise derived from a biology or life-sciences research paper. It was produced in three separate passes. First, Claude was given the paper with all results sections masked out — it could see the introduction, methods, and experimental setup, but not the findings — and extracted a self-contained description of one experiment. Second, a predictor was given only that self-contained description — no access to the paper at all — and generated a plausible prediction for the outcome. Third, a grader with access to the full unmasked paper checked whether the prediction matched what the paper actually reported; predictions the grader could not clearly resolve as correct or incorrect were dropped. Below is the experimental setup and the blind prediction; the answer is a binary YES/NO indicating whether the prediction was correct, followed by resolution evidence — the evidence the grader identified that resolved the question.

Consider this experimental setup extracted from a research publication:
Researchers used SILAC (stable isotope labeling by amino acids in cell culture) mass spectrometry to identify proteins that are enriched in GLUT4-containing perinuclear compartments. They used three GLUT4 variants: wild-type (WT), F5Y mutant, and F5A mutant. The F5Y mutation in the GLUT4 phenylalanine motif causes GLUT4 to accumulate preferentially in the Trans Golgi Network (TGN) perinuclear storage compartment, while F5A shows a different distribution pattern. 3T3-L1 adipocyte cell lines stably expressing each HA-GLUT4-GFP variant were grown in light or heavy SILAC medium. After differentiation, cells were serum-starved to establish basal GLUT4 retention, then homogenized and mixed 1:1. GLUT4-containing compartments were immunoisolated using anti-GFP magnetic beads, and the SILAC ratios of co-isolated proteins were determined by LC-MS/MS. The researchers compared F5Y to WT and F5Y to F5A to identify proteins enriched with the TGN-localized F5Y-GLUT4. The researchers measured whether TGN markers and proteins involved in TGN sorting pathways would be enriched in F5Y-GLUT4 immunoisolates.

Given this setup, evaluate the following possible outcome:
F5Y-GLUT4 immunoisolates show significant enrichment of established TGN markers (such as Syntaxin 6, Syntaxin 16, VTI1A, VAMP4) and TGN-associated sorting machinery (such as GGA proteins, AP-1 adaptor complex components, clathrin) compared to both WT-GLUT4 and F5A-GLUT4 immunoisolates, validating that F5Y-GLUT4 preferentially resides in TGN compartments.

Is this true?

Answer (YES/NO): NO